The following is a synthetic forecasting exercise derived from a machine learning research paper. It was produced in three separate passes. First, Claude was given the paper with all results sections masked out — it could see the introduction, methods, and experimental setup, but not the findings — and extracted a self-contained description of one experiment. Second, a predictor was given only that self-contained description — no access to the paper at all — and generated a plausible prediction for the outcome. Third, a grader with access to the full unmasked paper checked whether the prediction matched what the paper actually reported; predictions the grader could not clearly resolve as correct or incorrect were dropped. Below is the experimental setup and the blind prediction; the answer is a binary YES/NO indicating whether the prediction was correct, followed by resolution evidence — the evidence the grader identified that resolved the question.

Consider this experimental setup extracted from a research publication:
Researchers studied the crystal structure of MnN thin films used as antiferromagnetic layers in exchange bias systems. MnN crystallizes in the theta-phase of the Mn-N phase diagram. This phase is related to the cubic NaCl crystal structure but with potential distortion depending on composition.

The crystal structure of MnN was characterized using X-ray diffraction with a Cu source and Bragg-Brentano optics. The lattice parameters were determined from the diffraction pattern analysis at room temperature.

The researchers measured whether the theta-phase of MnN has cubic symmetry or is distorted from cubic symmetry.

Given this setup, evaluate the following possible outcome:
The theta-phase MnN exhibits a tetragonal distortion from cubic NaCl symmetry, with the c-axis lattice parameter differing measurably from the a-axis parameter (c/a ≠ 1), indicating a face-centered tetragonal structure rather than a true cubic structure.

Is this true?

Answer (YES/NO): YES